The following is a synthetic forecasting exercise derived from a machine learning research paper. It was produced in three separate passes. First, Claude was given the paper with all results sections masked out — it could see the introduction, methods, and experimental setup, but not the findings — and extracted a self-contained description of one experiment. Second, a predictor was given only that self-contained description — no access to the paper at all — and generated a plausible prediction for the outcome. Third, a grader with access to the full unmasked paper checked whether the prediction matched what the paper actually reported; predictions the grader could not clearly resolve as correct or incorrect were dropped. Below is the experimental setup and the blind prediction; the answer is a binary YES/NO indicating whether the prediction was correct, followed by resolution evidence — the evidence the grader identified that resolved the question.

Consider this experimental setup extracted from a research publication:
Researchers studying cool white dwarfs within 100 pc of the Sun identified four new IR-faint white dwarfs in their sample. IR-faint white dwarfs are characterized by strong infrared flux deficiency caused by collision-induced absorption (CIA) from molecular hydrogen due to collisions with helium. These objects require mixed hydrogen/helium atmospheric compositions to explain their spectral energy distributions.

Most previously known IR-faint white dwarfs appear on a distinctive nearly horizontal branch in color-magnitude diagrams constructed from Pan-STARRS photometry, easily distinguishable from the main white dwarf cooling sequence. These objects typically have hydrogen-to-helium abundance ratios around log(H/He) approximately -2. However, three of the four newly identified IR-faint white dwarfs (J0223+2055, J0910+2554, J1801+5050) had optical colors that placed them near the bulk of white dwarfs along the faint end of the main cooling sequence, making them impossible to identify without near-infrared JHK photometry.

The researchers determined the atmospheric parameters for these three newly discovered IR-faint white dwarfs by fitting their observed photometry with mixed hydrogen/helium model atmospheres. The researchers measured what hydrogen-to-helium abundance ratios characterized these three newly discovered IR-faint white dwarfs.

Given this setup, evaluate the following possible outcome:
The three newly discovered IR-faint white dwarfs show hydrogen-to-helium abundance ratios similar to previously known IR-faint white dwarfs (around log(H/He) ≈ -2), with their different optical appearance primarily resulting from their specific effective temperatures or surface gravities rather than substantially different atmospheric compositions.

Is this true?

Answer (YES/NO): NO